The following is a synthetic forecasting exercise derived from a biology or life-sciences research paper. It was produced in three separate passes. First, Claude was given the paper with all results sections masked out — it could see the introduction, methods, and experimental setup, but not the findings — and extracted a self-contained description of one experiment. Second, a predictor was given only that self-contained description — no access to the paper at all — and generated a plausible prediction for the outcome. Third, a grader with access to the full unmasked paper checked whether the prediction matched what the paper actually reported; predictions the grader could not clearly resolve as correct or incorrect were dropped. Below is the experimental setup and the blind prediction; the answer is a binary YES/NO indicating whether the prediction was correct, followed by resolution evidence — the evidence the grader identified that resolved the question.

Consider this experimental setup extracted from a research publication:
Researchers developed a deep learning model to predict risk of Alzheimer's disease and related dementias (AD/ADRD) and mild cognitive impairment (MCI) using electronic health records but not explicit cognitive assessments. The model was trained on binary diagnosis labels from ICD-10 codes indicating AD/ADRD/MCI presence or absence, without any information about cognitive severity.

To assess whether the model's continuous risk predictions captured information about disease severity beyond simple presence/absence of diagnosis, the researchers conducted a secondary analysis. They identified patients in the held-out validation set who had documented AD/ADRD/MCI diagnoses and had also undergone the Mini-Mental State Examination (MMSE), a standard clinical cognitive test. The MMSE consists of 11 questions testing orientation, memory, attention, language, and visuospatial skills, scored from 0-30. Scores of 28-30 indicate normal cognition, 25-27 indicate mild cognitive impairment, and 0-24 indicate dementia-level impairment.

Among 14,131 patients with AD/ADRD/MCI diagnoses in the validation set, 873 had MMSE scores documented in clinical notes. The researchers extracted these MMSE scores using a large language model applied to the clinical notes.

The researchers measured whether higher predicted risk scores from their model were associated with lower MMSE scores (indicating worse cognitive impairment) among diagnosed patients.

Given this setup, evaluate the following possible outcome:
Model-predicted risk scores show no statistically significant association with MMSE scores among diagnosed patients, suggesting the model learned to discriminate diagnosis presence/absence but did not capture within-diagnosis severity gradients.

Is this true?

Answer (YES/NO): NO